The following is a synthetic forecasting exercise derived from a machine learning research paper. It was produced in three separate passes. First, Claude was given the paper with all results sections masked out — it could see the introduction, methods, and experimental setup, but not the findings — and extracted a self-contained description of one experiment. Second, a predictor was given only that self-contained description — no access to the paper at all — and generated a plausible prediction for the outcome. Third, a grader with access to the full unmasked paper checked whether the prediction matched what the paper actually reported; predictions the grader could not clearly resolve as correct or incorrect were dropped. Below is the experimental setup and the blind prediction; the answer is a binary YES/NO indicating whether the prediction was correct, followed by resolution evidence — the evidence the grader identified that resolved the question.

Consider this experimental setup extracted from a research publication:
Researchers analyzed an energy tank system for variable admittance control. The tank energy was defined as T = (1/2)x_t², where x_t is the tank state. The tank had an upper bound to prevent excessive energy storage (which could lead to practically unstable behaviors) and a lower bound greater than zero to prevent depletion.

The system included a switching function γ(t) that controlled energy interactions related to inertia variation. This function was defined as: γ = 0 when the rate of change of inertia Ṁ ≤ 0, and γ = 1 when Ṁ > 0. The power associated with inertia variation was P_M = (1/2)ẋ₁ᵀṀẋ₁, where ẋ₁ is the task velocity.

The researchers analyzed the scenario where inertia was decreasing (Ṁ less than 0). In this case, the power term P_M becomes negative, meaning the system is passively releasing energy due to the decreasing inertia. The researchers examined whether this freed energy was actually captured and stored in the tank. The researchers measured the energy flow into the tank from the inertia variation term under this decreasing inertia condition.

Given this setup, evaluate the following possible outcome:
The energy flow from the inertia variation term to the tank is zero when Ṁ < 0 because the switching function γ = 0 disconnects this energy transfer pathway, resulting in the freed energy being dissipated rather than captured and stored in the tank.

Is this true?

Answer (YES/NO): YES